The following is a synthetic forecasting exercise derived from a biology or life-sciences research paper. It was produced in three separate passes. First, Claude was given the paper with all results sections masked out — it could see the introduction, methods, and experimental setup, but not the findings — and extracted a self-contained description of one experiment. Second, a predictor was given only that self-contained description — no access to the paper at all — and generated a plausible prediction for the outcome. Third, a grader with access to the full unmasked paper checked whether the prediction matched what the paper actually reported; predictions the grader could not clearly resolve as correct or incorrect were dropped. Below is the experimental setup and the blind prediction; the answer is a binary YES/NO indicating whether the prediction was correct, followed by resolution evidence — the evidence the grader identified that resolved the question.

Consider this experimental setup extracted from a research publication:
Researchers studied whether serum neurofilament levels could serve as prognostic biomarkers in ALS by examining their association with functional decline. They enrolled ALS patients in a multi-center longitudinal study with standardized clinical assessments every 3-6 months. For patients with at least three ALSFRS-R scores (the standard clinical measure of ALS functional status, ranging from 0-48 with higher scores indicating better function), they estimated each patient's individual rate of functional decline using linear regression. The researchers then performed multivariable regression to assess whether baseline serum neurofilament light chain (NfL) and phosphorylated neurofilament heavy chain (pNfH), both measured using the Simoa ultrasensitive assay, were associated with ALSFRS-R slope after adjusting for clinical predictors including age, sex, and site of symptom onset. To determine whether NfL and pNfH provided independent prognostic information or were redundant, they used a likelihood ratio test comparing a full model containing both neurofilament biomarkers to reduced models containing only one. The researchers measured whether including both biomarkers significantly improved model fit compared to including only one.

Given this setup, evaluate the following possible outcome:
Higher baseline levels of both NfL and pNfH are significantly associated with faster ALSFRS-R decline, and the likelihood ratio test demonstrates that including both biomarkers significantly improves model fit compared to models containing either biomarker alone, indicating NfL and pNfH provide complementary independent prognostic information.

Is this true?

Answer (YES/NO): NO